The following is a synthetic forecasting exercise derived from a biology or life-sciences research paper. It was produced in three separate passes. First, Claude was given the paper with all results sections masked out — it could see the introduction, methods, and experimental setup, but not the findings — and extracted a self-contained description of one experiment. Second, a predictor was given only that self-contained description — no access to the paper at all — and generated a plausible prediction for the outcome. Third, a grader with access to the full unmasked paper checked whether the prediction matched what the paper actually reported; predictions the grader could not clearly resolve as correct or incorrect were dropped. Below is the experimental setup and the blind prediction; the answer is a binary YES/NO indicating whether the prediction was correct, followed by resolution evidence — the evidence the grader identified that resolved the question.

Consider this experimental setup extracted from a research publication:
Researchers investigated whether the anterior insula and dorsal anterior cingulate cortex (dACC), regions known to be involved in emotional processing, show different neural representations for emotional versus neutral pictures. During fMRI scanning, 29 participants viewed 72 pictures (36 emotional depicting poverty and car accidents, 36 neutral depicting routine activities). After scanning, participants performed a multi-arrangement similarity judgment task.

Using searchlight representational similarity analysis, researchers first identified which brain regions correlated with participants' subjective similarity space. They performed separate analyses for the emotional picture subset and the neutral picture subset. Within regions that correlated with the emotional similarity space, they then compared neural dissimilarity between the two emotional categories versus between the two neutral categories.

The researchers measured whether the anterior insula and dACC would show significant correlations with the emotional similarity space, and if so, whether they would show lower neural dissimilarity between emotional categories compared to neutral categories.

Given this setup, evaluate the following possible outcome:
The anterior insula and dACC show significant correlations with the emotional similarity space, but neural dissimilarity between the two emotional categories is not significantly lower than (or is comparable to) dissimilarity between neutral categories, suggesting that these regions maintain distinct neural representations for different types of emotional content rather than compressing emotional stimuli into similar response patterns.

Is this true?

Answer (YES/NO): NO